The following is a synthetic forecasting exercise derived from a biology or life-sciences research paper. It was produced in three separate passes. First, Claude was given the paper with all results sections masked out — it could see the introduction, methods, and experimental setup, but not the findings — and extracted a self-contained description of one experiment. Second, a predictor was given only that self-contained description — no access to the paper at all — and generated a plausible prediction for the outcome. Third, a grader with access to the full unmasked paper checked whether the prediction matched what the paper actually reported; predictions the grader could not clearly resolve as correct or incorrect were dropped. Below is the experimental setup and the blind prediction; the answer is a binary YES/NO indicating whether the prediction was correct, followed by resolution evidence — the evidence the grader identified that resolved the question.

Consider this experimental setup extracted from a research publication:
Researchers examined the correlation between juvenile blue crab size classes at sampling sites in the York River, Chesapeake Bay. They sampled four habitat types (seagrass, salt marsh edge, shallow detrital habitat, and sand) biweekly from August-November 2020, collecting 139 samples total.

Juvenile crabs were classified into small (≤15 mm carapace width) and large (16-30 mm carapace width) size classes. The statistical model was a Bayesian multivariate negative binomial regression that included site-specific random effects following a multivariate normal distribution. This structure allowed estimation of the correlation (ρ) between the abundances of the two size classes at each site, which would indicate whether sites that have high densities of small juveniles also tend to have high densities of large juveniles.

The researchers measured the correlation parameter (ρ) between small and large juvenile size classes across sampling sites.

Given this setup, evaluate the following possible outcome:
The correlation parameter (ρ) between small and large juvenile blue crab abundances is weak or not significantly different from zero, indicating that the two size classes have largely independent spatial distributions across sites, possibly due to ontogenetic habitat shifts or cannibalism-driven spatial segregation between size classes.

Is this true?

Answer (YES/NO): NO